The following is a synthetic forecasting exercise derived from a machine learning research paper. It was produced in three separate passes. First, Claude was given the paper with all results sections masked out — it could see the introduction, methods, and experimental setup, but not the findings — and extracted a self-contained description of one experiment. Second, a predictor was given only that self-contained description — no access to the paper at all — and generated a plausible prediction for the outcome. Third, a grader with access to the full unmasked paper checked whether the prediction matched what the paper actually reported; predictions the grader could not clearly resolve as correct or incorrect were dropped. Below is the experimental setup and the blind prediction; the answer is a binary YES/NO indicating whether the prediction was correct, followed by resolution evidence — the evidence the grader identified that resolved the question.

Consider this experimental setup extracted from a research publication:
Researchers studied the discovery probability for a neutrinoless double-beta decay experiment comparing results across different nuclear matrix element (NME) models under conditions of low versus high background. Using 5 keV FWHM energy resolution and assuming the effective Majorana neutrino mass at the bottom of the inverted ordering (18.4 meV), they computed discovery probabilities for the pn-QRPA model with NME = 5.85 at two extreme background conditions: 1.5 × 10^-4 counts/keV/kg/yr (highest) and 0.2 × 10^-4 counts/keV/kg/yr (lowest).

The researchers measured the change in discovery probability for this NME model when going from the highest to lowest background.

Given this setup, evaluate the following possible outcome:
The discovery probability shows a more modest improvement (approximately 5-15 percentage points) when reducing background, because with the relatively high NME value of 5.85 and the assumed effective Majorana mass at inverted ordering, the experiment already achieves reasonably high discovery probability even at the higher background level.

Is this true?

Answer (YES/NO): NO